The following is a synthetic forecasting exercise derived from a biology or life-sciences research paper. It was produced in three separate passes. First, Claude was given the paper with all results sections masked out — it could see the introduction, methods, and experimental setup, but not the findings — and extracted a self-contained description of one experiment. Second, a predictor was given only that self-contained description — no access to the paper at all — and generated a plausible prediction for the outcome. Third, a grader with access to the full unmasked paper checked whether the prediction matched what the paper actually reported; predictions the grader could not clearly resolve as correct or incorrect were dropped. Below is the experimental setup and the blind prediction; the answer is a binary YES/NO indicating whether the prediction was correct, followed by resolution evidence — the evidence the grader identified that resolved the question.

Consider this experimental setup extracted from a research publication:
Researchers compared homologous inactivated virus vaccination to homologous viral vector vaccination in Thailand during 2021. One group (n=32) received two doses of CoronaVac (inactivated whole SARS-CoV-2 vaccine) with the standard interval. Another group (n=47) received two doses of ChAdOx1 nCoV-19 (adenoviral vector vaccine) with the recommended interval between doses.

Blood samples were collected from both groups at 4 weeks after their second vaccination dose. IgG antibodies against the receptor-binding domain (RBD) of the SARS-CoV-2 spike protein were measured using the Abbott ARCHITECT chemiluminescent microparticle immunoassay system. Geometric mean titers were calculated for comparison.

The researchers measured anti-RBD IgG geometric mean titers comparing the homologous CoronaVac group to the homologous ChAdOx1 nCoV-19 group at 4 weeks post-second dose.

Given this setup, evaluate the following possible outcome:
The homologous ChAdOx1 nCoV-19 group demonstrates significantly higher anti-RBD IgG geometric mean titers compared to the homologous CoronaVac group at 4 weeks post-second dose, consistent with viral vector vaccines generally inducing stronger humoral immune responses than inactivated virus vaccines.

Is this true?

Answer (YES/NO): YES